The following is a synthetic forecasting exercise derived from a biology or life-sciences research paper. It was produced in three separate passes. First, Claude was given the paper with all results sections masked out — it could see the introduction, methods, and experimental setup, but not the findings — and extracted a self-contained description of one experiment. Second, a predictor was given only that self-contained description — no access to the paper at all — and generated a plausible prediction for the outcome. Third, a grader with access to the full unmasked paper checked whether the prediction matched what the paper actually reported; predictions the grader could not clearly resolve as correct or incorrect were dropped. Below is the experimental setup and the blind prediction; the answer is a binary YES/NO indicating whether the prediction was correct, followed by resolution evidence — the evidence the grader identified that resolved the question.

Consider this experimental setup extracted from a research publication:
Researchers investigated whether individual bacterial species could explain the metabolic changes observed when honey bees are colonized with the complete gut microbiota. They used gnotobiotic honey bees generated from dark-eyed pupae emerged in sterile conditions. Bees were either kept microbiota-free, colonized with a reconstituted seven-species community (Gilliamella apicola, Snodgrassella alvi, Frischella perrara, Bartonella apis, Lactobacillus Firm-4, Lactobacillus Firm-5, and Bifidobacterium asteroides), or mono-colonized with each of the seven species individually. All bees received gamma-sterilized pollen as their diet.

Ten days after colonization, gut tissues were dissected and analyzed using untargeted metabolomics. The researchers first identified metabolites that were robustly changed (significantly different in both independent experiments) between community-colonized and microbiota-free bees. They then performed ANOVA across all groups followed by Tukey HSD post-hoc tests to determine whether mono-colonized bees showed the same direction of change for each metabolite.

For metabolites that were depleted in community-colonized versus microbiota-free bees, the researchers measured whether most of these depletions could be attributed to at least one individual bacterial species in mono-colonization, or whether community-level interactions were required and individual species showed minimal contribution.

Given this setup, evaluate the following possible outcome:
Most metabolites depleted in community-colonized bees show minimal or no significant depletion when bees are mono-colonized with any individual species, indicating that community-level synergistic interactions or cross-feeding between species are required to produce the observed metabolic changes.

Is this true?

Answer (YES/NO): NO